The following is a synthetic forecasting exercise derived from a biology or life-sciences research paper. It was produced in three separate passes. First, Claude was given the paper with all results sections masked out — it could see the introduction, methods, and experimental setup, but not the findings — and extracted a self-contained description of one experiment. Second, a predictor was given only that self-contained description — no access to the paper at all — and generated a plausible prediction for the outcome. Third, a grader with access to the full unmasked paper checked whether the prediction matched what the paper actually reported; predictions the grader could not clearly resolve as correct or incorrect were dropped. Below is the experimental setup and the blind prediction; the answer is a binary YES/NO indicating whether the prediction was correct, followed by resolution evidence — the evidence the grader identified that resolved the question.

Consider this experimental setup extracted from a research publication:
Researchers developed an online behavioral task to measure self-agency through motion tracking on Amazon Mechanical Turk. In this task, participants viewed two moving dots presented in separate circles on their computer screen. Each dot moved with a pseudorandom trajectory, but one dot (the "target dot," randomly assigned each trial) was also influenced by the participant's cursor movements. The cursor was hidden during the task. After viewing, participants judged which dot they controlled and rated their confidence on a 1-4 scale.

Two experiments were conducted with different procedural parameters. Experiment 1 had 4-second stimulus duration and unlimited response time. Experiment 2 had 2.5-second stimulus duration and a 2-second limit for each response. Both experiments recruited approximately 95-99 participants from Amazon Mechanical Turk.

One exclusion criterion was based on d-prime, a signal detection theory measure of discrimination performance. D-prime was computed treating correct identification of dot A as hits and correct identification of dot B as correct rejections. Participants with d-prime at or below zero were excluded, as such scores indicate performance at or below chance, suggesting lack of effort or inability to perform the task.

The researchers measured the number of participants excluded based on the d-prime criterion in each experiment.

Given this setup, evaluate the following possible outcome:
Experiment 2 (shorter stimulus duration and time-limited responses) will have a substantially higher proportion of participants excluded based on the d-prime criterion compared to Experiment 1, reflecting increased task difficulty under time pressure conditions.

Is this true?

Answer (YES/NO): NO